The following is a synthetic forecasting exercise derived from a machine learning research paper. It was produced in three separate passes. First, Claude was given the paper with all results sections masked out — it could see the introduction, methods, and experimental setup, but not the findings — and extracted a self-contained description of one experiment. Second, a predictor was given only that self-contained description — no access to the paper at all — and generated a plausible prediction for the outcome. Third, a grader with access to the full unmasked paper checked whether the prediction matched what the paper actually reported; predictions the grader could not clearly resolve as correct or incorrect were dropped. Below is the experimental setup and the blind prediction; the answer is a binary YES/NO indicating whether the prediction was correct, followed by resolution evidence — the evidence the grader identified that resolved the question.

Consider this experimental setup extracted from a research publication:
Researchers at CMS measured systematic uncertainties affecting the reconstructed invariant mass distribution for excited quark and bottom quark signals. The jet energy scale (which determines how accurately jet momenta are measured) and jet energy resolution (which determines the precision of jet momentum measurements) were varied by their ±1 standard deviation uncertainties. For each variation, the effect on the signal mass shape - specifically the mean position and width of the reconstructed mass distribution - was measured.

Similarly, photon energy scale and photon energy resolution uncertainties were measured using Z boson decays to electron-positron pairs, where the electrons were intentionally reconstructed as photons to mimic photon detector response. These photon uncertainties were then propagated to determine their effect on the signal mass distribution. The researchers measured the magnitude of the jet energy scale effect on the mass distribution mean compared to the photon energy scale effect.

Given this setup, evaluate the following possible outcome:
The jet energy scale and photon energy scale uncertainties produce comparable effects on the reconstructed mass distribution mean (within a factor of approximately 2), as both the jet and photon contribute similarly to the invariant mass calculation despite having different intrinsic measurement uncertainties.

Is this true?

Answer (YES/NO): YES